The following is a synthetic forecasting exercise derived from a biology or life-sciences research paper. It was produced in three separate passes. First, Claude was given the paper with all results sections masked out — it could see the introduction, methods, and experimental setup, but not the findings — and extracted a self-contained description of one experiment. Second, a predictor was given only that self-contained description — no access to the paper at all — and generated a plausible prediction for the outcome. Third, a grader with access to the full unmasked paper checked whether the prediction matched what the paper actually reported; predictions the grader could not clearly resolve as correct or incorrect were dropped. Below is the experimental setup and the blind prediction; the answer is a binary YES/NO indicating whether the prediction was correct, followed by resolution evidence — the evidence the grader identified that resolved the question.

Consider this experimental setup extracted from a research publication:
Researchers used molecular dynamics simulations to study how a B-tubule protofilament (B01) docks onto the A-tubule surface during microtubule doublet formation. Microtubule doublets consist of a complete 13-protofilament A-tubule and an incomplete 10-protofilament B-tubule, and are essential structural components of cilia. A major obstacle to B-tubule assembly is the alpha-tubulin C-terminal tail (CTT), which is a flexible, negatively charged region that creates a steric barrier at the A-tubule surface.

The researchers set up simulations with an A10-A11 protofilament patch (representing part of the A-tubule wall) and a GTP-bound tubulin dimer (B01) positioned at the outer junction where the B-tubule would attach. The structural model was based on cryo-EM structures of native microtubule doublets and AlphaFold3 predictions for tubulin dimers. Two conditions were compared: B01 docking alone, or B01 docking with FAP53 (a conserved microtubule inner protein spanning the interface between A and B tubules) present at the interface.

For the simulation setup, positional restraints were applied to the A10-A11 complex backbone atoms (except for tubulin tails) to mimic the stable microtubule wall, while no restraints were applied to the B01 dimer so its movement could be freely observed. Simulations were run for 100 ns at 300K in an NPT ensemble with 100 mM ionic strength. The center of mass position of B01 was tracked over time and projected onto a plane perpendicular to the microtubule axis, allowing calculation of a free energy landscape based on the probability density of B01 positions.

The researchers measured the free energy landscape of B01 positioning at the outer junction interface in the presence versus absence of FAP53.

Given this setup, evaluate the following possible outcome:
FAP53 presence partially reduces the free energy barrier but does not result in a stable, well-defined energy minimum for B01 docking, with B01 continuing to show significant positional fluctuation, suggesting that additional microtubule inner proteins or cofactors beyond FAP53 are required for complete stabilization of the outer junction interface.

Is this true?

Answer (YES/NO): NO